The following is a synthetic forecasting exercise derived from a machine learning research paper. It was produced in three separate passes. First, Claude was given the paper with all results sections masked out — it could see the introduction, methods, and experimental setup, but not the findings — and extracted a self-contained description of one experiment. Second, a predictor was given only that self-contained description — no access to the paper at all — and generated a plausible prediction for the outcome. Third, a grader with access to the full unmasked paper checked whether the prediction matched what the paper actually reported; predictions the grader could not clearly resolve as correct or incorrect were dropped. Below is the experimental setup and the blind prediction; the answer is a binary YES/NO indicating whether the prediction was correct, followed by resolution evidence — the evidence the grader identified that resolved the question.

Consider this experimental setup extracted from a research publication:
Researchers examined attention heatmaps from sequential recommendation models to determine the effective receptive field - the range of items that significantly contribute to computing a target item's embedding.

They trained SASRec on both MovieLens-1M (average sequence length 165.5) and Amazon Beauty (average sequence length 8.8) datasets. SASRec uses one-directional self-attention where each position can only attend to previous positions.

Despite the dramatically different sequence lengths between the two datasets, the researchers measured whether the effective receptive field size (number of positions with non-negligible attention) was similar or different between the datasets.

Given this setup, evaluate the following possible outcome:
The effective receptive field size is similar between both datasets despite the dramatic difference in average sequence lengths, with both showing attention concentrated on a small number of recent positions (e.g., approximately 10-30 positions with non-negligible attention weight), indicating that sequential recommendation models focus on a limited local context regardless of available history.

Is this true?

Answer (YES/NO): NO